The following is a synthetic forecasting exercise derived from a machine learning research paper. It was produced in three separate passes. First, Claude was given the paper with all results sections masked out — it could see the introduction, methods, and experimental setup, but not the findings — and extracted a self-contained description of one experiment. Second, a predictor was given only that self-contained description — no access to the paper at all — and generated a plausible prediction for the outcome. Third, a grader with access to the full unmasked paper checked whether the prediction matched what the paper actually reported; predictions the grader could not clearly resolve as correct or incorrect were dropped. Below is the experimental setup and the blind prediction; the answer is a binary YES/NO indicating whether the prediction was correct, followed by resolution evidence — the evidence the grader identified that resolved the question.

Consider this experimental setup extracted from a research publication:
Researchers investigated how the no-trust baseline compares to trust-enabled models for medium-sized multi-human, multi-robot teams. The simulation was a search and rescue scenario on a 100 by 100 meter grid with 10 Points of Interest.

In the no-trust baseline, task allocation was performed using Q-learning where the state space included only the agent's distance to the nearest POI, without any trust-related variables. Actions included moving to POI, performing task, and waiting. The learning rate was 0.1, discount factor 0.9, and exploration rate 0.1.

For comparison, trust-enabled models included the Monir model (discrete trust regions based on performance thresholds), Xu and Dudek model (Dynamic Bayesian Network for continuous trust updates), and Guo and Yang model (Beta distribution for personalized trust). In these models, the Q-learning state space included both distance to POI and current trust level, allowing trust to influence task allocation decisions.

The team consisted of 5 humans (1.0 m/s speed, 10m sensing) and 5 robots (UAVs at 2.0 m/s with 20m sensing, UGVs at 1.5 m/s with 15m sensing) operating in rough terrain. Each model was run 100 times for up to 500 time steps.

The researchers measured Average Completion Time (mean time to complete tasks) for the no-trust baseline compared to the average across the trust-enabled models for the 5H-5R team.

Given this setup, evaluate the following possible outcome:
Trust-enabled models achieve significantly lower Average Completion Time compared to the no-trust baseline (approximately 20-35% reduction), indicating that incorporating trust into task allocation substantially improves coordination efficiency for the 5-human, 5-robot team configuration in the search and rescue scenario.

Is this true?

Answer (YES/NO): NO